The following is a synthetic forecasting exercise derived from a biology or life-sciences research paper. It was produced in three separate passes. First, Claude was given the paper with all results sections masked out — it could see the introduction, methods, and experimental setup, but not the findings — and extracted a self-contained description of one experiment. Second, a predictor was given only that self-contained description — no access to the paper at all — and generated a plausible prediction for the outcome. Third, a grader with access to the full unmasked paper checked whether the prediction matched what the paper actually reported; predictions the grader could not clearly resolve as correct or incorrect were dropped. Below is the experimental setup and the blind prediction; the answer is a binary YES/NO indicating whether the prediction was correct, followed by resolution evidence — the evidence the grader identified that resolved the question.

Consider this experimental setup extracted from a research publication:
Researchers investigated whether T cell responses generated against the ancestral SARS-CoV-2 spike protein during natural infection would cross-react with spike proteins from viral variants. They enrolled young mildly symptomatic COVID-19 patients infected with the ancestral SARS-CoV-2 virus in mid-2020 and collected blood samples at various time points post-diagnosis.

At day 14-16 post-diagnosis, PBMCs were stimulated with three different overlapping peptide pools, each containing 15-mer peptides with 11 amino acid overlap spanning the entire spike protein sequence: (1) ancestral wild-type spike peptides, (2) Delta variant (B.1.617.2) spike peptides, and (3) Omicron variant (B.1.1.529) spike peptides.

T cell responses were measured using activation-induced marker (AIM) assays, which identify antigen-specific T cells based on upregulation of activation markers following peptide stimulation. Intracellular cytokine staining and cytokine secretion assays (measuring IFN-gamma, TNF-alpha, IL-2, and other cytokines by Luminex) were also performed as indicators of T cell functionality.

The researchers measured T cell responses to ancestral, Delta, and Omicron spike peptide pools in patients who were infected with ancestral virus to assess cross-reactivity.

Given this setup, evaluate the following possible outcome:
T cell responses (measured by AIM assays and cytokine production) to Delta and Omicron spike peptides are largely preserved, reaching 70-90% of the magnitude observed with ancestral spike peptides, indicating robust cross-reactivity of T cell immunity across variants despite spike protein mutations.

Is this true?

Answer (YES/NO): NO